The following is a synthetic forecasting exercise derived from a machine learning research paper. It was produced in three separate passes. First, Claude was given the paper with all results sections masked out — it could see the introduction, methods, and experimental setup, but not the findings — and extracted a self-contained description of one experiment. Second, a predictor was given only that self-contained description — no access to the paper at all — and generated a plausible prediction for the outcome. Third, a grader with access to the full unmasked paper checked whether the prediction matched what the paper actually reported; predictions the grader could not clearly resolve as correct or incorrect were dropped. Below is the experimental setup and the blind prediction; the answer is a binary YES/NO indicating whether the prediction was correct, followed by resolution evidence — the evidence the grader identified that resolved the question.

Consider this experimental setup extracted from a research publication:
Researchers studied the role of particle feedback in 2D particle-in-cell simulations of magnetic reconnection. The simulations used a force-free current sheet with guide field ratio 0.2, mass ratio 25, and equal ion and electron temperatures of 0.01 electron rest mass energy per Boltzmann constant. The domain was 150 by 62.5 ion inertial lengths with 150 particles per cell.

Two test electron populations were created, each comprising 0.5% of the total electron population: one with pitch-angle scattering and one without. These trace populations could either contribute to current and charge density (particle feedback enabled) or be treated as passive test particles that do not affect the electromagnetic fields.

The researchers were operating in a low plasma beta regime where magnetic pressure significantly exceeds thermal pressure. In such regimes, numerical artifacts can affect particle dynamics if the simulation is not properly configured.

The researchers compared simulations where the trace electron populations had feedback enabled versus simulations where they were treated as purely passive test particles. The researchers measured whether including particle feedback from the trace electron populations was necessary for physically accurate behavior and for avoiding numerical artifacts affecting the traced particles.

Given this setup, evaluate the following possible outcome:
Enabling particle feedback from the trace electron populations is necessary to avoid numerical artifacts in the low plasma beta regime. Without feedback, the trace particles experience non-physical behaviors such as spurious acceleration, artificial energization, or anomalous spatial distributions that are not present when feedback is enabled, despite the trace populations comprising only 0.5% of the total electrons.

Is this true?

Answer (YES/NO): YES